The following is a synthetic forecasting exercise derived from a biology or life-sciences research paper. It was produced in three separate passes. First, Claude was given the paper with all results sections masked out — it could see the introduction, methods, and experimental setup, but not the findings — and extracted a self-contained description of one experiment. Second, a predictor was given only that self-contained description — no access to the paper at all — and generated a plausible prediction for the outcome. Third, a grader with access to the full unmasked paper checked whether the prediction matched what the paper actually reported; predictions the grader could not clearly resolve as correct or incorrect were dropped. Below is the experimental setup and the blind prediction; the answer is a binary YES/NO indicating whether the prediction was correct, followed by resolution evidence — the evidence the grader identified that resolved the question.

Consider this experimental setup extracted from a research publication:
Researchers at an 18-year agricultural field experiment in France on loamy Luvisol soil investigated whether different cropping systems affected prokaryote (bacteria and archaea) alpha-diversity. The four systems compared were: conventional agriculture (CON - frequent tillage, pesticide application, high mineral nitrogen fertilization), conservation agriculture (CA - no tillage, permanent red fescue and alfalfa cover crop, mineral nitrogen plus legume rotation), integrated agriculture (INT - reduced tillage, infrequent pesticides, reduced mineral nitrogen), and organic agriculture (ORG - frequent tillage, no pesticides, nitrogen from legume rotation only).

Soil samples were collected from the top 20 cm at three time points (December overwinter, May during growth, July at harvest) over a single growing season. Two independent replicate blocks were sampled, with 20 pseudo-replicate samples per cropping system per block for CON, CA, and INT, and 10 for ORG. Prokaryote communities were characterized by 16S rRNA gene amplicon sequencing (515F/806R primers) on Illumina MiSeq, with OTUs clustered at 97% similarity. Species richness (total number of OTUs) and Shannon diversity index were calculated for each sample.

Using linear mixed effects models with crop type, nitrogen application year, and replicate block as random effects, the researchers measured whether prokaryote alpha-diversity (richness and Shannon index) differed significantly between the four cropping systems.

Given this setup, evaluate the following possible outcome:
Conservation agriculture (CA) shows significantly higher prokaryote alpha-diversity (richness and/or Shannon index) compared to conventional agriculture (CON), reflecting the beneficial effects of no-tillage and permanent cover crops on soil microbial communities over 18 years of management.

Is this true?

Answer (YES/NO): NO